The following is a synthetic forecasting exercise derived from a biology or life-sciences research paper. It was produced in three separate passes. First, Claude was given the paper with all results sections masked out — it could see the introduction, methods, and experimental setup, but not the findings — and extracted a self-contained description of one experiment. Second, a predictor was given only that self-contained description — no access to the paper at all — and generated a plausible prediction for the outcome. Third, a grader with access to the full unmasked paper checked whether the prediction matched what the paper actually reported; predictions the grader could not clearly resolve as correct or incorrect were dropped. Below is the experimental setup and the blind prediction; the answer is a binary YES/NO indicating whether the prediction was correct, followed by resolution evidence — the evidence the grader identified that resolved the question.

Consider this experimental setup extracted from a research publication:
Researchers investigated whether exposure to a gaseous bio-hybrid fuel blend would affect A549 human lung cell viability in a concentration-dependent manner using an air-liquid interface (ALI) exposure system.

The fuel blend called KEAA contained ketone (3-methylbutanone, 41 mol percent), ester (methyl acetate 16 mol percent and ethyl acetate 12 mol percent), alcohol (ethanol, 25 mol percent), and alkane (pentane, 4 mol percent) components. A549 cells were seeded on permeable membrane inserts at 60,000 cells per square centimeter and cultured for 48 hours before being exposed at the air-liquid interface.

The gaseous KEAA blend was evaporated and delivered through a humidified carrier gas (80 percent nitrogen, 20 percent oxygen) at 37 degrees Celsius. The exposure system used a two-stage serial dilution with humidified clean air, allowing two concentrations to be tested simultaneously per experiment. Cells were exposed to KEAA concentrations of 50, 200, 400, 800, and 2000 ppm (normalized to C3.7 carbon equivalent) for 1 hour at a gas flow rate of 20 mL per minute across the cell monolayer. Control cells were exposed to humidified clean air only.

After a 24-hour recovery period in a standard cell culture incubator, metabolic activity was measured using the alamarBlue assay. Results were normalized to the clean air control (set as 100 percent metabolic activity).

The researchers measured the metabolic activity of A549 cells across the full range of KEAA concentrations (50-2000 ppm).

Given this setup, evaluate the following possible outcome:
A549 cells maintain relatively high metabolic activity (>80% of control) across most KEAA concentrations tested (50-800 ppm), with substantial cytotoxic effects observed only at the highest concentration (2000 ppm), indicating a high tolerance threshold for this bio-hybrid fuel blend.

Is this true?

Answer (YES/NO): NO